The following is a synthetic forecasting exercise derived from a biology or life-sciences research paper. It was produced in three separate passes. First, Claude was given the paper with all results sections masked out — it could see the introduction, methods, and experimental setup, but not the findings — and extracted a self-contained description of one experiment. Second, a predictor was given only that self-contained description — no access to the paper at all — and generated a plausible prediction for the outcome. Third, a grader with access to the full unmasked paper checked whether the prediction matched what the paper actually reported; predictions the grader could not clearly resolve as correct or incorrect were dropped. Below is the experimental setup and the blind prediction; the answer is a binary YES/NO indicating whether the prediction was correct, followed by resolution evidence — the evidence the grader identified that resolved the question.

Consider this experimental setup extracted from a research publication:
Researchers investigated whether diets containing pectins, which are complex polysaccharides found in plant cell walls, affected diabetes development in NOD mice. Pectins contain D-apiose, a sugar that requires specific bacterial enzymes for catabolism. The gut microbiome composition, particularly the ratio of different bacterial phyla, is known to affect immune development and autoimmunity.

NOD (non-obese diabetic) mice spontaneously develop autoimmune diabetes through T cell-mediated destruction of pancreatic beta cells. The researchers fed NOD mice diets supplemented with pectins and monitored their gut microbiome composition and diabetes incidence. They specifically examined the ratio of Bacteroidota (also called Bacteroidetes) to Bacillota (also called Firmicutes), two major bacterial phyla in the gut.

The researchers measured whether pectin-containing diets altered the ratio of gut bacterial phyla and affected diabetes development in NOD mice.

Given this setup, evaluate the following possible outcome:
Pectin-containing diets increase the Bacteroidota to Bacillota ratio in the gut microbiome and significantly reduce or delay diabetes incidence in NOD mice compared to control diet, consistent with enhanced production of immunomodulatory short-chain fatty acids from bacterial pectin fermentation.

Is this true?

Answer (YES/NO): NO